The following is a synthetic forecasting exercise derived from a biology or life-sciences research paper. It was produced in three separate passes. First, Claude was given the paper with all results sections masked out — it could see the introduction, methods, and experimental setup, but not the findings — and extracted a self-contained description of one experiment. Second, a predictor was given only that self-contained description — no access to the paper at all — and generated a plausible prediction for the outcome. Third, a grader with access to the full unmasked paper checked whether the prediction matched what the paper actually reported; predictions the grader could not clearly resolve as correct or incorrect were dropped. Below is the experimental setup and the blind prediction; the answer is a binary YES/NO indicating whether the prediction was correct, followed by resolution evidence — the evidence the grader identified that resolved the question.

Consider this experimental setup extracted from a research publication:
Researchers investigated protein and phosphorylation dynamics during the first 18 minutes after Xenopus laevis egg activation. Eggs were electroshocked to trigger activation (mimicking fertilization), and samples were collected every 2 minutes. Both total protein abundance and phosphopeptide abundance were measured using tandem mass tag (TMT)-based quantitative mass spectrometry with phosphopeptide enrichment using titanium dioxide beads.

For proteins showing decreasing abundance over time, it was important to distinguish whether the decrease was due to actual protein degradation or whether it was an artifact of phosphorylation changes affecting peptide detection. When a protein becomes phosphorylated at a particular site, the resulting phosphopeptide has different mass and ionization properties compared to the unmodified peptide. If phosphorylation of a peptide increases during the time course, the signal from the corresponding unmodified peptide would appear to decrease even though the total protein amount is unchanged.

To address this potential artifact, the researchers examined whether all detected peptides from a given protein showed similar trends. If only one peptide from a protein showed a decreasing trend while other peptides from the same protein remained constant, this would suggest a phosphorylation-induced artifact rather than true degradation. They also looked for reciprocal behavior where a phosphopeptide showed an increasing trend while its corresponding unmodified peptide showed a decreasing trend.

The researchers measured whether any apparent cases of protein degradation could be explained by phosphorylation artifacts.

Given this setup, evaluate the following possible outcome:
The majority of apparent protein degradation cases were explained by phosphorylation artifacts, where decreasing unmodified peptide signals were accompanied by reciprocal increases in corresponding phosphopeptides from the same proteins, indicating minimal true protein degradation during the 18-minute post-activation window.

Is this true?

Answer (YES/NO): NO